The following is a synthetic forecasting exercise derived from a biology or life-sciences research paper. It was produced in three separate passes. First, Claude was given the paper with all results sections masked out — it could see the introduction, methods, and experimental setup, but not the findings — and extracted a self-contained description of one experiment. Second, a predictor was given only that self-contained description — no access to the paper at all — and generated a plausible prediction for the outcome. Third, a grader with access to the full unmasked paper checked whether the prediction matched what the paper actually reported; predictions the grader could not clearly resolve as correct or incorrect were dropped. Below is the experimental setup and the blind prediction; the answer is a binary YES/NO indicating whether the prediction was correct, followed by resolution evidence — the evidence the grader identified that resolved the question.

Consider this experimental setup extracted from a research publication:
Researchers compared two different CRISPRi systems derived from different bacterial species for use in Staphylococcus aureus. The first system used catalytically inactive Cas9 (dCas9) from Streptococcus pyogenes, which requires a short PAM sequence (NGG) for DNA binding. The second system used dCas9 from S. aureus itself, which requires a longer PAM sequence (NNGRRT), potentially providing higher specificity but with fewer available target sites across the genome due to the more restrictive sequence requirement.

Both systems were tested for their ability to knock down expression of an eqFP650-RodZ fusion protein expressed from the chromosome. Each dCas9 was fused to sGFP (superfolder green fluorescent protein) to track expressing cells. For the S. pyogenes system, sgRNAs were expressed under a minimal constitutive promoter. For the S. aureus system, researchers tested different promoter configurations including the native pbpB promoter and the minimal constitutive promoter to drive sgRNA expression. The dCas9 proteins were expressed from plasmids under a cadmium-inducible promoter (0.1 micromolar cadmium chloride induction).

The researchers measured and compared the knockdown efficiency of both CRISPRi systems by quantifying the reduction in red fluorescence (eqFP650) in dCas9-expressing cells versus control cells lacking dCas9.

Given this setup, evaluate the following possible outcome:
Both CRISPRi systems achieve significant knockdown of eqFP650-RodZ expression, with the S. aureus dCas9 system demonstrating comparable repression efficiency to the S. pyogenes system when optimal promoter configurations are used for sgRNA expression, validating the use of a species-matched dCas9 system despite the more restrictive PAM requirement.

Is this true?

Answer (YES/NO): YES